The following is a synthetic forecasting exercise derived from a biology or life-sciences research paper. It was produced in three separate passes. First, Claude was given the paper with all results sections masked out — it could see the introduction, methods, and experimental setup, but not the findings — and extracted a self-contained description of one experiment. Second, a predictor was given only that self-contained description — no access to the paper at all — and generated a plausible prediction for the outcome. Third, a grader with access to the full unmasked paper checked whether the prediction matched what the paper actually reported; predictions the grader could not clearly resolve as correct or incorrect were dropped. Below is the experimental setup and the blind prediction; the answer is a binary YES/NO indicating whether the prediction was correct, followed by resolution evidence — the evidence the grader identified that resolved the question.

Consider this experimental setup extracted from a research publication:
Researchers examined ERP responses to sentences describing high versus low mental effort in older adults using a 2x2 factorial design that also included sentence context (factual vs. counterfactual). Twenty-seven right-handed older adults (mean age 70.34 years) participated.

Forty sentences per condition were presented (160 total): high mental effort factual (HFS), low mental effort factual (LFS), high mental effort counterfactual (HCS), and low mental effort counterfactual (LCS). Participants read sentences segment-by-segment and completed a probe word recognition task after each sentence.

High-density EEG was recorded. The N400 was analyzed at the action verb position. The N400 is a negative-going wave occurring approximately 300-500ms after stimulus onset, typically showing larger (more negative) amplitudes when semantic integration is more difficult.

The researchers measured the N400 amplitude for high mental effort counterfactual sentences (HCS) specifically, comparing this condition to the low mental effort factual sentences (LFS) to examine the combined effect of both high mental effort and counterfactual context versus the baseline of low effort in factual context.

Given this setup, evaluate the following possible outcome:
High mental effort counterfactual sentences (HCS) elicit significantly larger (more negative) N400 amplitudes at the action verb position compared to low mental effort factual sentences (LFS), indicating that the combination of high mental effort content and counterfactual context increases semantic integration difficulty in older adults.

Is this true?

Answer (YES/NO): NO